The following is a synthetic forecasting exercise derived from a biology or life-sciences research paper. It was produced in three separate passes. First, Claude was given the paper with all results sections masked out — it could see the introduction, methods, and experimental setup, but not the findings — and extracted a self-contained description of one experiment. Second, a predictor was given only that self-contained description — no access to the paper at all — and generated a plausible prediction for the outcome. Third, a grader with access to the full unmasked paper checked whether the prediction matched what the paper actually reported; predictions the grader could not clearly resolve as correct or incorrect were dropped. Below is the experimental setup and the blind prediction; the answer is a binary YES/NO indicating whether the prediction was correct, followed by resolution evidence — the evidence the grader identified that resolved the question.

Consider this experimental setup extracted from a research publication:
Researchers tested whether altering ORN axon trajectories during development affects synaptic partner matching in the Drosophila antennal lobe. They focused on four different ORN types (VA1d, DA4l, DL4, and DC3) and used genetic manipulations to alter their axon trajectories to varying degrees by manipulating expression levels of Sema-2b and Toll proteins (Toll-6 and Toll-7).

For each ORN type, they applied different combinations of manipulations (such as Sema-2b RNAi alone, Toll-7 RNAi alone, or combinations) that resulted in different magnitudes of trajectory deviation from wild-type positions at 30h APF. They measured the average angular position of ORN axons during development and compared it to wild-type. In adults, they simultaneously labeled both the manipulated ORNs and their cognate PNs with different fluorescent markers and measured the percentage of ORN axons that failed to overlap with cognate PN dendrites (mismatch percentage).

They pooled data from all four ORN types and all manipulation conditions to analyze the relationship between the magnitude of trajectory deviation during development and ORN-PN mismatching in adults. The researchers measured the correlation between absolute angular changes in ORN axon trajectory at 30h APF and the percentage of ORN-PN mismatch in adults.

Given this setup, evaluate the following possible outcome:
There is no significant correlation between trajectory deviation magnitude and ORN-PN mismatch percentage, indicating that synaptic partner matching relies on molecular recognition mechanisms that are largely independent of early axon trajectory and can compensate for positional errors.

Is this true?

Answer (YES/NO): NO